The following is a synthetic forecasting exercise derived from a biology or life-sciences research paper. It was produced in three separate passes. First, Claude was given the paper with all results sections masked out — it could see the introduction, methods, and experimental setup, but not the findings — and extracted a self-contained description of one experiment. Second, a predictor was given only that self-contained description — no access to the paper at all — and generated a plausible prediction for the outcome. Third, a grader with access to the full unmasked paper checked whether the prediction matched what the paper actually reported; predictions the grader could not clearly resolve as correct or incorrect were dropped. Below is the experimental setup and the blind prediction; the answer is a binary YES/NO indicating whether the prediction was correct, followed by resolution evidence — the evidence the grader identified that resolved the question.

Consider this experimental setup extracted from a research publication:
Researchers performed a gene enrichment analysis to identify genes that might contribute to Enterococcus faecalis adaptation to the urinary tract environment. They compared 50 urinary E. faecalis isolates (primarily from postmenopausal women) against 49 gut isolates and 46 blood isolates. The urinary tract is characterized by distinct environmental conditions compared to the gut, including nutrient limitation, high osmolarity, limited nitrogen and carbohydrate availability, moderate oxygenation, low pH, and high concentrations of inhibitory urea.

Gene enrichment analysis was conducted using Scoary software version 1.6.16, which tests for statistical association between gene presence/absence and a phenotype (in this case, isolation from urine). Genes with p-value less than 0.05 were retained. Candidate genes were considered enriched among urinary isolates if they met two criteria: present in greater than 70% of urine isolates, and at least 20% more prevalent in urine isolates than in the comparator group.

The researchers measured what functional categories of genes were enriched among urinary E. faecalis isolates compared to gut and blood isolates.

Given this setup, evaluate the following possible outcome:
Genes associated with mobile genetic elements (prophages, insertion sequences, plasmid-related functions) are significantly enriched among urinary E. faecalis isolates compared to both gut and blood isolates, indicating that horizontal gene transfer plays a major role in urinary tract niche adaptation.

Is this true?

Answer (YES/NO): NO